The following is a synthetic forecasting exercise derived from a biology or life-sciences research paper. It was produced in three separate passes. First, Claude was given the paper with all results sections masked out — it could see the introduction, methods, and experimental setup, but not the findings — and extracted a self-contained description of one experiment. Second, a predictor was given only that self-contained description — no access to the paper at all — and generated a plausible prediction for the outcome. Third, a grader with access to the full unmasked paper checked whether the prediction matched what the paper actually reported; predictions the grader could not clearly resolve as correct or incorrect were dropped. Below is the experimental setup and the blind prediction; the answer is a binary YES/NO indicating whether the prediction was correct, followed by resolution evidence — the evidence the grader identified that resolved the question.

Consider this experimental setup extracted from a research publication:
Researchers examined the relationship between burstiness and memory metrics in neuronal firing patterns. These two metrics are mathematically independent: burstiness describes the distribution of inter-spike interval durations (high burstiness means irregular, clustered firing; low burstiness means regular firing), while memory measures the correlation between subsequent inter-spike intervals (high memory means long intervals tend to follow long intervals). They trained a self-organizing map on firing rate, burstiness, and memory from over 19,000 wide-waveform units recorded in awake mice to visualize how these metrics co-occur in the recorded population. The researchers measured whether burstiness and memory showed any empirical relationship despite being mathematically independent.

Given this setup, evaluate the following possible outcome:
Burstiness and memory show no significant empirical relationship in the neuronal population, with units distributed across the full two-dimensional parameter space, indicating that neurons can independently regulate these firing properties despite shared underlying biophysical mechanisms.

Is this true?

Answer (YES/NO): NO